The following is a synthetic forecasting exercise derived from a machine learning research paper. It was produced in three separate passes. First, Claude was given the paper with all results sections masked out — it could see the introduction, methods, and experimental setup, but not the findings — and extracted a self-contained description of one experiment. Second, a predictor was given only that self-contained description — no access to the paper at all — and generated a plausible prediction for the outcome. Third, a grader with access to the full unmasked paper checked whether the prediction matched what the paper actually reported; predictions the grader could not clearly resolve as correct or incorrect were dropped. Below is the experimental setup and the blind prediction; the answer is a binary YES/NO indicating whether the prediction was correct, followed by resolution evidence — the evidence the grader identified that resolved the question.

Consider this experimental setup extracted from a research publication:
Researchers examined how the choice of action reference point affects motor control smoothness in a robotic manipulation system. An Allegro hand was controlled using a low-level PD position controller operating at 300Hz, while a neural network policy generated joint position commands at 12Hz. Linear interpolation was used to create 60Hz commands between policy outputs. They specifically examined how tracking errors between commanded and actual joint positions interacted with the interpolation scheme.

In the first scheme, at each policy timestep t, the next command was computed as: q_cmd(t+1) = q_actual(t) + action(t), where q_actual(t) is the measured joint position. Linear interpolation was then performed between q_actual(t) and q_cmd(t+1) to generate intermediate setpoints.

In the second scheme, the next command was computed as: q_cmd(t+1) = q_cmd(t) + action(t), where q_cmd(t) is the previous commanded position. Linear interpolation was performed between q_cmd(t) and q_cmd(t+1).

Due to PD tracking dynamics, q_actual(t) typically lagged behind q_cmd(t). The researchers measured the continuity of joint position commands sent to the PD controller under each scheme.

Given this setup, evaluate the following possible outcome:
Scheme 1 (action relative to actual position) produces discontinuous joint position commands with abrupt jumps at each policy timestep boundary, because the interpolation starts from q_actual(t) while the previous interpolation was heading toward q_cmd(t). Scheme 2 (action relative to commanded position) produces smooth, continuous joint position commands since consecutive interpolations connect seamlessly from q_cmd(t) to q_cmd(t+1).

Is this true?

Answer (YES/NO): YES